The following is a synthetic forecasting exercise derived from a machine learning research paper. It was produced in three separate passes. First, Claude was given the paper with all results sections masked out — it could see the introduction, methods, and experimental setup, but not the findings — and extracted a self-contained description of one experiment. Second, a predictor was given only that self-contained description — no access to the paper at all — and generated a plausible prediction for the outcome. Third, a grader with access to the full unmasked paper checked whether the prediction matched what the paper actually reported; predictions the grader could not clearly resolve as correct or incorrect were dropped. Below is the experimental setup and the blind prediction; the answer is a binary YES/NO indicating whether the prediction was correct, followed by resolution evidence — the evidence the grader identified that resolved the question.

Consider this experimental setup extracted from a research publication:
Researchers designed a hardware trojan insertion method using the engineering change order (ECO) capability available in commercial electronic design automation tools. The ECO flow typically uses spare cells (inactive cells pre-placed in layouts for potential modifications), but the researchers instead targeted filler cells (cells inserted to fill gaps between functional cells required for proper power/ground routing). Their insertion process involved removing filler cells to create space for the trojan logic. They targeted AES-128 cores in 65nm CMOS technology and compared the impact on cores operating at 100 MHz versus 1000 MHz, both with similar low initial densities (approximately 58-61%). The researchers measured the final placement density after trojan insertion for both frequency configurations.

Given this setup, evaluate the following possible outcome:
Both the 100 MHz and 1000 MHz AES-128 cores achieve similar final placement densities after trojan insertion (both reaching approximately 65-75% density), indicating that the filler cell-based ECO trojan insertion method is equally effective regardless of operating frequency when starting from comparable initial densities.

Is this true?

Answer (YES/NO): NO